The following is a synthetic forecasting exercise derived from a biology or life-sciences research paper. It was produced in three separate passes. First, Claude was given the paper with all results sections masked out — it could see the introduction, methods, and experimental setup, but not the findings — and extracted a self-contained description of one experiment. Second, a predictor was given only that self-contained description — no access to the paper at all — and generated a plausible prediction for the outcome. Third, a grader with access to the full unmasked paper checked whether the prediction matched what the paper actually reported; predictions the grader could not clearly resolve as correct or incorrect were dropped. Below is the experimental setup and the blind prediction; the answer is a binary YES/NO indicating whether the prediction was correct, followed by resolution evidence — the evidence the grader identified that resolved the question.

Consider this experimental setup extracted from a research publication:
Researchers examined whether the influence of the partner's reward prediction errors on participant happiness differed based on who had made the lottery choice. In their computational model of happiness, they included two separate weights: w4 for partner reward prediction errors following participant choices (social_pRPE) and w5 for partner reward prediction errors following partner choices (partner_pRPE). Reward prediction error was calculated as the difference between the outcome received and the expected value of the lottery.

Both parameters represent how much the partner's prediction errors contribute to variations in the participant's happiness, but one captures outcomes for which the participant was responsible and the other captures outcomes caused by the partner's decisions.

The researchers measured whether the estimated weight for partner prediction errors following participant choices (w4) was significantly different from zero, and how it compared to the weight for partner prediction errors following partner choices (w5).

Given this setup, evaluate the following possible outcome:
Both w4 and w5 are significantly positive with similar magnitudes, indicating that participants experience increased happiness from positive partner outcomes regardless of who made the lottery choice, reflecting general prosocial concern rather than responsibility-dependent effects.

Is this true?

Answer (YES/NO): NO